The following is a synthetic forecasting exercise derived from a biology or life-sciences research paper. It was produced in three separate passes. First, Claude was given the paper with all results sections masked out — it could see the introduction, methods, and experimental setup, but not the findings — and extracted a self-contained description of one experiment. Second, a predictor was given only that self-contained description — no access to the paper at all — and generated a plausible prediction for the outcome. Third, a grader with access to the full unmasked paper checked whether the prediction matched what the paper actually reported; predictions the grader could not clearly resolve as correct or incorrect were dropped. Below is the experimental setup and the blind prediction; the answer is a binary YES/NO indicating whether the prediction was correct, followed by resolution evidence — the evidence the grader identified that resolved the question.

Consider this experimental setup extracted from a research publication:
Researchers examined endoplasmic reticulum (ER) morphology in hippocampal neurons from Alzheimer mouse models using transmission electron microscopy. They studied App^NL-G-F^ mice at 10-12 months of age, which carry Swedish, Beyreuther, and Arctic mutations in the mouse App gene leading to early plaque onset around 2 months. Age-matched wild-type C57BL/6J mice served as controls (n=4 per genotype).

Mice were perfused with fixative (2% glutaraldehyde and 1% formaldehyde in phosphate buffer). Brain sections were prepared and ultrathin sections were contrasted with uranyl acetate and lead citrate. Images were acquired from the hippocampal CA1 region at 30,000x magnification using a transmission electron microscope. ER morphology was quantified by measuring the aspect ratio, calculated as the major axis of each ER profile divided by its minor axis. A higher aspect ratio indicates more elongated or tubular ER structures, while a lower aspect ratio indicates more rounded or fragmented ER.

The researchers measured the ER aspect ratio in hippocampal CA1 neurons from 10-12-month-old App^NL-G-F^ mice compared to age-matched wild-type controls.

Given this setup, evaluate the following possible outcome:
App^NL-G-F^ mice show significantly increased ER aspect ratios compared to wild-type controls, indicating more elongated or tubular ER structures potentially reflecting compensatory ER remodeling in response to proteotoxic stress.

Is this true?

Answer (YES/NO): YES